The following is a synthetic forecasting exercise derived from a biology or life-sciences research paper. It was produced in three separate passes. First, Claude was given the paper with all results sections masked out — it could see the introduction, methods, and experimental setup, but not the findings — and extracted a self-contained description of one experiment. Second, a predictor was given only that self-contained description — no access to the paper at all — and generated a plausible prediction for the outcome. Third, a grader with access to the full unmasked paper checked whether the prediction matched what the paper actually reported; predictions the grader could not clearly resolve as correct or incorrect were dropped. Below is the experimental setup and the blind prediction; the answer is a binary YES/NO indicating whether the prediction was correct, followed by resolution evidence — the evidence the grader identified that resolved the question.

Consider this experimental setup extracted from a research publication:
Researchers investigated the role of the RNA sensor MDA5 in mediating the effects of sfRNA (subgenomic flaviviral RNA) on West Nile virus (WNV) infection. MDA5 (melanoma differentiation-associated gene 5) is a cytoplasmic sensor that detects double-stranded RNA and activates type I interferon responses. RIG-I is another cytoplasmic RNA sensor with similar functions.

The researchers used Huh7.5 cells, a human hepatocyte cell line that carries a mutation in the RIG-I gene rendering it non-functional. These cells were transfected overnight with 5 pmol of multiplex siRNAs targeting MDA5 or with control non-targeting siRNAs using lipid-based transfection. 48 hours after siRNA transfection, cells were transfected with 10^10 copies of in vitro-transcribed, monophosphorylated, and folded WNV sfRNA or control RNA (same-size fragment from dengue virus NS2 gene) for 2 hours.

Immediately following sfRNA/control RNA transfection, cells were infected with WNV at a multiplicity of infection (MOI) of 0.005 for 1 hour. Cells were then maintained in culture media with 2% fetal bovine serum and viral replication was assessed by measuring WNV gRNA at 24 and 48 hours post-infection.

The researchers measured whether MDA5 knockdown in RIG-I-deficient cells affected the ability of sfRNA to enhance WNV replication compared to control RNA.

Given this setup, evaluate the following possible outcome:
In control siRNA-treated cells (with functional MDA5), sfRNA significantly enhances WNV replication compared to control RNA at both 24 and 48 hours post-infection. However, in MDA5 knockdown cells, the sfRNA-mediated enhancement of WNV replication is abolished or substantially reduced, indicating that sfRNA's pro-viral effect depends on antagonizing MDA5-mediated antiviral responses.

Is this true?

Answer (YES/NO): YES